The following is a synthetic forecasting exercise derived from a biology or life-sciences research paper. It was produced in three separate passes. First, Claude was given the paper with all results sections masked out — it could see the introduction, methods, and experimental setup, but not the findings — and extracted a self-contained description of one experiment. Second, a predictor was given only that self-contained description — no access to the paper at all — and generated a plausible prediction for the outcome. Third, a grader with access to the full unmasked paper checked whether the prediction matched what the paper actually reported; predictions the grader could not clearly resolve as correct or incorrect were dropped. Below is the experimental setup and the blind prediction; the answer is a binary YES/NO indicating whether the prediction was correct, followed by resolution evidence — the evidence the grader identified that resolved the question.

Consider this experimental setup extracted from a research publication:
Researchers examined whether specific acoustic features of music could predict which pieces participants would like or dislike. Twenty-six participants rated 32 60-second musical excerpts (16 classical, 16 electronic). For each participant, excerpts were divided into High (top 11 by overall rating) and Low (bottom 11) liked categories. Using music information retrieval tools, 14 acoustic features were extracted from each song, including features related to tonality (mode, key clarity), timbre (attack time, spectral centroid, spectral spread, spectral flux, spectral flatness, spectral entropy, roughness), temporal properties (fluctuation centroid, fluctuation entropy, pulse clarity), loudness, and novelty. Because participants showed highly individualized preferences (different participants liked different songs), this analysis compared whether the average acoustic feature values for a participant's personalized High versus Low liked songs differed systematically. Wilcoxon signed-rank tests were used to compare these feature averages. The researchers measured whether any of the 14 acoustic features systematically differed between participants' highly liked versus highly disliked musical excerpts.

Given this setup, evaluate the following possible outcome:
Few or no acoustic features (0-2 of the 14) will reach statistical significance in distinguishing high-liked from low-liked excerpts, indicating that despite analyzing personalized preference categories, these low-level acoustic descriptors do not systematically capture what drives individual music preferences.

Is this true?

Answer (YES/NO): YES